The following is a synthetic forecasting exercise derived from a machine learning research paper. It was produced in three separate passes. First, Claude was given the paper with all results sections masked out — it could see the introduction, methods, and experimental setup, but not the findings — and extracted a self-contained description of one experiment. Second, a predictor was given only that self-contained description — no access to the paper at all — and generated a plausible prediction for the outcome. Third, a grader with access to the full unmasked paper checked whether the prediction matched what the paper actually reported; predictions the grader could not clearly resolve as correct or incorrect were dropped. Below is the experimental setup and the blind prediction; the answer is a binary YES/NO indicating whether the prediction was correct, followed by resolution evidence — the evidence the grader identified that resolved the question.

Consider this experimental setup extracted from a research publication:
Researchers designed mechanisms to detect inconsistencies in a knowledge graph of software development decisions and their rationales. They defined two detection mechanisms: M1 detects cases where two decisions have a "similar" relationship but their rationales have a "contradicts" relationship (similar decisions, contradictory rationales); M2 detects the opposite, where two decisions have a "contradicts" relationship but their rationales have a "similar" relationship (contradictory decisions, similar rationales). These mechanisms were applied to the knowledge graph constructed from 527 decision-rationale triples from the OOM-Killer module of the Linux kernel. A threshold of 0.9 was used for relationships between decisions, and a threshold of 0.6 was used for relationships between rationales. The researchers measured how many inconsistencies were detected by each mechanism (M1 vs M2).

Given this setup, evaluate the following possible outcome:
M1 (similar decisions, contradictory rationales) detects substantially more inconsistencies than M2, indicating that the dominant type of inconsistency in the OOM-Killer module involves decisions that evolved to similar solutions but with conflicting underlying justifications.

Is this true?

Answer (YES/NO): NO